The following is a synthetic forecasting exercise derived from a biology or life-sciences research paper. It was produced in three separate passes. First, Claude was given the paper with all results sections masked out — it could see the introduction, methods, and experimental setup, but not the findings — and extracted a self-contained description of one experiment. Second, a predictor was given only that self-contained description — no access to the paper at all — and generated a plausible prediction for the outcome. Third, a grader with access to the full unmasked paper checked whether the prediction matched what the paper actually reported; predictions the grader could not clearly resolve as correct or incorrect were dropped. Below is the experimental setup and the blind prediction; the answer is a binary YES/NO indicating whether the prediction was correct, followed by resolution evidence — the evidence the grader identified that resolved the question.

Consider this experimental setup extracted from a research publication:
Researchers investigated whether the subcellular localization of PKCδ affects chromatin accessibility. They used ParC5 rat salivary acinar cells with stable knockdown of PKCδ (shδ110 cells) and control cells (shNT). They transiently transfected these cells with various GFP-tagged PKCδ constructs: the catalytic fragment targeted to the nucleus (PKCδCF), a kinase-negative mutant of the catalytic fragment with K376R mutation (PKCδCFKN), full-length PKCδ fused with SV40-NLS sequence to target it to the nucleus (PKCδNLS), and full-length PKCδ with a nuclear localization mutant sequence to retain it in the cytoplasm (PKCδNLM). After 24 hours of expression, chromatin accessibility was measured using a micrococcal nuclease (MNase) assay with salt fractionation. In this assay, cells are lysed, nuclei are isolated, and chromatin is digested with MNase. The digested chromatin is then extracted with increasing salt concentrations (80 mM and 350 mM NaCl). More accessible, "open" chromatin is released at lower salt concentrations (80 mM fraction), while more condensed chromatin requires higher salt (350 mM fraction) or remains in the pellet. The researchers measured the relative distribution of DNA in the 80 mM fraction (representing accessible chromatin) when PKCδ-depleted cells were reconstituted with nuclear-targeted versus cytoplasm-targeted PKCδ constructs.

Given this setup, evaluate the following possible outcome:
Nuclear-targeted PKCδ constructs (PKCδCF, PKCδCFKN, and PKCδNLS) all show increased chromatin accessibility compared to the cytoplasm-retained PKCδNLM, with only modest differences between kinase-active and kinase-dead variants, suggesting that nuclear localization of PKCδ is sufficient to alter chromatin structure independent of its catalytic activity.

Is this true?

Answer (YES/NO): NO